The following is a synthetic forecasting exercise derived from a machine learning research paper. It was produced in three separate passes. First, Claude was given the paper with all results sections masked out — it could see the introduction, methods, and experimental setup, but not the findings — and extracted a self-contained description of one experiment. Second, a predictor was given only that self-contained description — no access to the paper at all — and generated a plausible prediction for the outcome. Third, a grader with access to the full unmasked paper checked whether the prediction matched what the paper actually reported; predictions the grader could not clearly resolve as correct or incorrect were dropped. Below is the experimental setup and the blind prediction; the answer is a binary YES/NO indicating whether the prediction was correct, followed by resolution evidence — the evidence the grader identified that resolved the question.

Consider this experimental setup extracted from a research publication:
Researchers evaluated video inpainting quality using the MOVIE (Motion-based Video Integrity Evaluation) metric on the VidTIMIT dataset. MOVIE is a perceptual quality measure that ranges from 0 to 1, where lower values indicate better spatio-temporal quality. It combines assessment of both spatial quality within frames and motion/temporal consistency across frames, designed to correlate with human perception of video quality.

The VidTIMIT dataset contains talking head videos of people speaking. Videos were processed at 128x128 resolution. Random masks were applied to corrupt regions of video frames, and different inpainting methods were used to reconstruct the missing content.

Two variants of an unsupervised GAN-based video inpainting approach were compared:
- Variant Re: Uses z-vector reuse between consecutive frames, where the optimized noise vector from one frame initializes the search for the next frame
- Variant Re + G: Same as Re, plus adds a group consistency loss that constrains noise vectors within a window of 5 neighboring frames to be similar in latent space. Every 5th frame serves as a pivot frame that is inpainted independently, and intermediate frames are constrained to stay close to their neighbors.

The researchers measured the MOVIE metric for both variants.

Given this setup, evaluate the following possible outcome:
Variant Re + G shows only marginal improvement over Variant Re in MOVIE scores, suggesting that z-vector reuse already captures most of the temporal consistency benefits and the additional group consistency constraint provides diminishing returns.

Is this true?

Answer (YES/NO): YES